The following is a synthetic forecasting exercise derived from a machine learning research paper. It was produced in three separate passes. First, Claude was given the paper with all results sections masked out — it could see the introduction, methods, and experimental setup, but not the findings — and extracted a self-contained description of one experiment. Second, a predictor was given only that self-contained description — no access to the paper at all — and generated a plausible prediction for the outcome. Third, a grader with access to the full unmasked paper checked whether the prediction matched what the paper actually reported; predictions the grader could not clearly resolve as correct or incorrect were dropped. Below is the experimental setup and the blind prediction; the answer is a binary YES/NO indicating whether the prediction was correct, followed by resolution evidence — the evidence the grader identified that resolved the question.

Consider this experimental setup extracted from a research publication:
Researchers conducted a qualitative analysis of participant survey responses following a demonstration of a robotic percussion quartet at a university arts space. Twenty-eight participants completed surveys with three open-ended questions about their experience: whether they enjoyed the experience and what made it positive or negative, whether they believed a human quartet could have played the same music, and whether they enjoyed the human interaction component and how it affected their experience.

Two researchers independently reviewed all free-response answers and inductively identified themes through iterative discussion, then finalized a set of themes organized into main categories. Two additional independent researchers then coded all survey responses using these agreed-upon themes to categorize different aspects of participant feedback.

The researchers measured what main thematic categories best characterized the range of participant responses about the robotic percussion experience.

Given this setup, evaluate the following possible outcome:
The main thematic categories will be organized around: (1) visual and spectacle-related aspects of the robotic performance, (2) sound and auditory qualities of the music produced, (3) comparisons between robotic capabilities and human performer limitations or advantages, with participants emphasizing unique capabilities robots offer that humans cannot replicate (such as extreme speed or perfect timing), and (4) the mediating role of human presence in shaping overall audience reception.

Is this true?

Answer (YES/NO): NO